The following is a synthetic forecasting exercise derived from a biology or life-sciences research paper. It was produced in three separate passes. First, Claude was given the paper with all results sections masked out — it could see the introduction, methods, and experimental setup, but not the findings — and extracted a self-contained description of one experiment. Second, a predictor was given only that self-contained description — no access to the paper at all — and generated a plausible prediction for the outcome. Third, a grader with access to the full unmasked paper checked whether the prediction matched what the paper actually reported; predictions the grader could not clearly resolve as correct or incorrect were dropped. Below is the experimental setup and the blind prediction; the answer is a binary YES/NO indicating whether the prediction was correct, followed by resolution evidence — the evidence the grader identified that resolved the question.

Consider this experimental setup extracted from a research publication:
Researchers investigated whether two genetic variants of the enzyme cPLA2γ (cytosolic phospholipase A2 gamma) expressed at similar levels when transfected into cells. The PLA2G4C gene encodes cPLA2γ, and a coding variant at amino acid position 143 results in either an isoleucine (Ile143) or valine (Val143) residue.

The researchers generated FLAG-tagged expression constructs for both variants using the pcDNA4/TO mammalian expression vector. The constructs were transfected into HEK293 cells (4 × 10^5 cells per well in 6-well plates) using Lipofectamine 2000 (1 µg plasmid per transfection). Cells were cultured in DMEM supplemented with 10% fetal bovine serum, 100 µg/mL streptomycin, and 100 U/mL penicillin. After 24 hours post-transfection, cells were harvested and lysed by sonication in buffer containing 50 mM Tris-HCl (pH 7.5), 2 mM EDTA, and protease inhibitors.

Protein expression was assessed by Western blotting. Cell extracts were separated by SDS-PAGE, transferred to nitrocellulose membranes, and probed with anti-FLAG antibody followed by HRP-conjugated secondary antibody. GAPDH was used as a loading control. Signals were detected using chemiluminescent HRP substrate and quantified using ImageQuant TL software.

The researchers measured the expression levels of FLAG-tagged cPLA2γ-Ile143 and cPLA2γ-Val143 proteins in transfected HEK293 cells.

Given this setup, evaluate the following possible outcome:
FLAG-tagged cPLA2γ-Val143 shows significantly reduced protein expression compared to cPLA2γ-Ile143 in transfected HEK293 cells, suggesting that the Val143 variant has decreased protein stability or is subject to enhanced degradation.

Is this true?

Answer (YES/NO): NO